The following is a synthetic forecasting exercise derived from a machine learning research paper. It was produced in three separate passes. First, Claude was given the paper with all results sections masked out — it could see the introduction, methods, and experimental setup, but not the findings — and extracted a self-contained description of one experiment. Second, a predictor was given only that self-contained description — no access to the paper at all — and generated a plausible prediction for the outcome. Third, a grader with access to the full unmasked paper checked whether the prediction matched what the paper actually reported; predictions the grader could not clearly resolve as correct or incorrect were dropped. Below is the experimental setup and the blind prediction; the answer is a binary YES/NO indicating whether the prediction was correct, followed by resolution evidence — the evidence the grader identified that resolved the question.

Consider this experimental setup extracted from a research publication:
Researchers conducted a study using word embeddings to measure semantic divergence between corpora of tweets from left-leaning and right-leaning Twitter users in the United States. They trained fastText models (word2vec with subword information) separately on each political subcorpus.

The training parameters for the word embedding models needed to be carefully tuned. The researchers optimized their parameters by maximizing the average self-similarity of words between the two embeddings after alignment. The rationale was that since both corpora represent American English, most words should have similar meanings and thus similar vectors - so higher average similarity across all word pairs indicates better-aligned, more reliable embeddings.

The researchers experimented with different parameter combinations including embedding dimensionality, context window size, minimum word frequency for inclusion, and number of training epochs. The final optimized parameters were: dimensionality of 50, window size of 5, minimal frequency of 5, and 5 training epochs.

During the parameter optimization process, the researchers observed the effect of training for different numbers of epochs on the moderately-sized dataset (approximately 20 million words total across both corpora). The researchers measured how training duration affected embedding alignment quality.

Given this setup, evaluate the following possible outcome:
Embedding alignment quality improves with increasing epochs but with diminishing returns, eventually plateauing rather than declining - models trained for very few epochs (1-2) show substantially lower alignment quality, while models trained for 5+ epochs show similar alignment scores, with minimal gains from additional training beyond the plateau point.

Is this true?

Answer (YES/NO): NO